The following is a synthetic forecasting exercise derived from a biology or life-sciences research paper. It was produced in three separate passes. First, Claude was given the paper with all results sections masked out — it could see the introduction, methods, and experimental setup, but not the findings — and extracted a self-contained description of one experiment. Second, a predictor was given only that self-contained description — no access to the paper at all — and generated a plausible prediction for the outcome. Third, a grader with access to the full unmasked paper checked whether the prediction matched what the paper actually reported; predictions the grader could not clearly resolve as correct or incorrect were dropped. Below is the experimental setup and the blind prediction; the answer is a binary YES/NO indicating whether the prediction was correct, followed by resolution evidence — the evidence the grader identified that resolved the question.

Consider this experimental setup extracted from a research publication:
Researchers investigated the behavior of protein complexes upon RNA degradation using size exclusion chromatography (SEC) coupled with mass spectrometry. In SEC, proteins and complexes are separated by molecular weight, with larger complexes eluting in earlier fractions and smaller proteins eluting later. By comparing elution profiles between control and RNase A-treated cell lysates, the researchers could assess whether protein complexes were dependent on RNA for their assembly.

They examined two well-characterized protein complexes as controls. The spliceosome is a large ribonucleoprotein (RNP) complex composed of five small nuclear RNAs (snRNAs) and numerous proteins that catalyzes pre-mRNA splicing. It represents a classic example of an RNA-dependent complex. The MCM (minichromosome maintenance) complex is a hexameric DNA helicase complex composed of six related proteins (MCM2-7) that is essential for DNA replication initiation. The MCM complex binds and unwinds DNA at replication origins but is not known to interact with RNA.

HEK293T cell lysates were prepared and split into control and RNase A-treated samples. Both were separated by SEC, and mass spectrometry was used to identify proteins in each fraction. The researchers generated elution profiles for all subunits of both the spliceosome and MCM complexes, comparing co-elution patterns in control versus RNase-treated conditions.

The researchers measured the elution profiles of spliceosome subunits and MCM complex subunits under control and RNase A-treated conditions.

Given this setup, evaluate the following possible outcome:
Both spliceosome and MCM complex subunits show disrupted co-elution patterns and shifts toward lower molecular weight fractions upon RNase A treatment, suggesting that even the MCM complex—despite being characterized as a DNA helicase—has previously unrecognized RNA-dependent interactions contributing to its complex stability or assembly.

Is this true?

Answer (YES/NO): NO